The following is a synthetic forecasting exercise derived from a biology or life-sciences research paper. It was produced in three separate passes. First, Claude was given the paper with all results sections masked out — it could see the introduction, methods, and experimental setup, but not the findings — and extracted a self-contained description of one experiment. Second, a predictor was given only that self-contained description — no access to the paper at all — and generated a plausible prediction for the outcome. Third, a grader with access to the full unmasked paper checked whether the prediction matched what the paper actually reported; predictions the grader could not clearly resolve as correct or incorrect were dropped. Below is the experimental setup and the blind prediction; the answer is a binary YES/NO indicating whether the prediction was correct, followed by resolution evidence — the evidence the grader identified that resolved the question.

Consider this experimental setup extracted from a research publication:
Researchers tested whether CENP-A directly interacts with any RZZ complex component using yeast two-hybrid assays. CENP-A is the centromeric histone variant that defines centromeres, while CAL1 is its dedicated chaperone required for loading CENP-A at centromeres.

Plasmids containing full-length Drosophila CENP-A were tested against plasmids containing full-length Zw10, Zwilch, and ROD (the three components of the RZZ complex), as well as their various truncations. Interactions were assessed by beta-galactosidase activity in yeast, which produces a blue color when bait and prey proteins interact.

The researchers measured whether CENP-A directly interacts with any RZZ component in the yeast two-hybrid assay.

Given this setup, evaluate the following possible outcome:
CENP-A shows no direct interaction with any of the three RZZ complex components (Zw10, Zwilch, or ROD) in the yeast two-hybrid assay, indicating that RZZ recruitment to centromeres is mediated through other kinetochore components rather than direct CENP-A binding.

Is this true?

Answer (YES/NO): NO